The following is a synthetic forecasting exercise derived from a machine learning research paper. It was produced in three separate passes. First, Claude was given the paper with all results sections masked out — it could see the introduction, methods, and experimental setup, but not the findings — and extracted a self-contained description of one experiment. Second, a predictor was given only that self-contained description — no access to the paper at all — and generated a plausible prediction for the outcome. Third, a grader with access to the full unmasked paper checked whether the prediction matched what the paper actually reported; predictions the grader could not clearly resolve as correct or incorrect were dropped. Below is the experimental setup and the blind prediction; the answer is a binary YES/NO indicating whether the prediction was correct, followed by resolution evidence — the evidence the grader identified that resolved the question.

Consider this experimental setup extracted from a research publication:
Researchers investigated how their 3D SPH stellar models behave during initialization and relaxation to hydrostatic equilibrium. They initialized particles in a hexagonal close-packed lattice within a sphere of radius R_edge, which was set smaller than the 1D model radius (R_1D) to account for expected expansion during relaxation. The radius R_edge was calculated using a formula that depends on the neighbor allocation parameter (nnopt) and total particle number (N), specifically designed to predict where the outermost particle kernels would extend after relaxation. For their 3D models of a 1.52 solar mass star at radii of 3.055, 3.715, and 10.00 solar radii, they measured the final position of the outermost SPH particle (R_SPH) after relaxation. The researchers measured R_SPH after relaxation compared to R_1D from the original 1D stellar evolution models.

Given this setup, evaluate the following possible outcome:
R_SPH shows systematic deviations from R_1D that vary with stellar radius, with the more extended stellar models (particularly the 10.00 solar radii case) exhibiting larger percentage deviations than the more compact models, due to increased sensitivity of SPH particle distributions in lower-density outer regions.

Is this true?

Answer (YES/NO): YES